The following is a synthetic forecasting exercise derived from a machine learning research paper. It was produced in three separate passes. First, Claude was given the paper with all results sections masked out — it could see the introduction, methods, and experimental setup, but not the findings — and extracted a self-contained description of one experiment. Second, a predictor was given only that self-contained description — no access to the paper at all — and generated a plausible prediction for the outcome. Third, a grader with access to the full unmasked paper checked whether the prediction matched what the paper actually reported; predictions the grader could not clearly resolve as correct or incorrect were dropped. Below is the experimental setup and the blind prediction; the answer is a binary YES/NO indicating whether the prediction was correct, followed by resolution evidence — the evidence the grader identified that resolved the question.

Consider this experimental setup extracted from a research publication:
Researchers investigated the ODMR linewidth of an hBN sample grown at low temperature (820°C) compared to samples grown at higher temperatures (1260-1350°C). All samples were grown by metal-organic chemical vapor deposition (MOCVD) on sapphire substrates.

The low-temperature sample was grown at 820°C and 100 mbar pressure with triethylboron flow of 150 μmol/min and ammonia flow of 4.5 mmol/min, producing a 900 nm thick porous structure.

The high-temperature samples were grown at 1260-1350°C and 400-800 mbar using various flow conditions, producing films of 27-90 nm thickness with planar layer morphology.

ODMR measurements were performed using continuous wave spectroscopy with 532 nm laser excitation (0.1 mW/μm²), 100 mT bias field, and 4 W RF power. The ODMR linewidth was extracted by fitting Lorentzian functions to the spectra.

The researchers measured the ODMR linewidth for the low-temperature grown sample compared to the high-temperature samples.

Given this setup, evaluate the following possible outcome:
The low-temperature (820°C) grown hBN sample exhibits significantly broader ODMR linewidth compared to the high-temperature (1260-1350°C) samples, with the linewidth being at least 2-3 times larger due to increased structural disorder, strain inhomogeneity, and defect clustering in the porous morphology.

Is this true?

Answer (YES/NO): NO